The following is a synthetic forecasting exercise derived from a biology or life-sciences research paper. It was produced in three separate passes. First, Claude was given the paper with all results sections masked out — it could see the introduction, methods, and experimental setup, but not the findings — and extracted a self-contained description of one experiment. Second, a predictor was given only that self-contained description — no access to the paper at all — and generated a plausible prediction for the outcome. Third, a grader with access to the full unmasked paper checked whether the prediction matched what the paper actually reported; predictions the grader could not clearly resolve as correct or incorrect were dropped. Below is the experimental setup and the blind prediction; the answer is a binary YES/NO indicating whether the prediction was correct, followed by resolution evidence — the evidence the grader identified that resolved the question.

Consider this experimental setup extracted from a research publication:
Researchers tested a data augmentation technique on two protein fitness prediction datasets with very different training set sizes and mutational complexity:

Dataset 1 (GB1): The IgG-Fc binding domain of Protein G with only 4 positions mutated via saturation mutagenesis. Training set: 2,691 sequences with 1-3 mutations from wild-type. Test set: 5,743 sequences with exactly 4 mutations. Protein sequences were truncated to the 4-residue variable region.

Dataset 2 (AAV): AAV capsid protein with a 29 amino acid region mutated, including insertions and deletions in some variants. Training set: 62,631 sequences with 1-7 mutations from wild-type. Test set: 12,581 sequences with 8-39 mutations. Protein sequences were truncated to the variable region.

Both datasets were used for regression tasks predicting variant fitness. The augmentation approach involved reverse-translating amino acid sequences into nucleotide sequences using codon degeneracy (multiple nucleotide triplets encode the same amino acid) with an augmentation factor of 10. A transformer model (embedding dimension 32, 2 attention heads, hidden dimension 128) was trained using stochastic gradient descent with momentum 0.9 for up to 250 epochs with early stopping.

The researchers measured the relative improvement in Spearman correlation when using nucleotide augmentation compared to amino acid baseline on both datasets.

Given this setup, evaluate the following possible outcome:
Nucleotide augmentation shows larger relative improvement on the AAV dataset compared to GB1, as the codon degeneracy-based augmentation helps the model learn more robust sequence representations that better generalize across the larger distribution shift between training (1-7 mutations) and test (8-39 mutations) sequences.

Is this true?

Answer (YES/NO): NO